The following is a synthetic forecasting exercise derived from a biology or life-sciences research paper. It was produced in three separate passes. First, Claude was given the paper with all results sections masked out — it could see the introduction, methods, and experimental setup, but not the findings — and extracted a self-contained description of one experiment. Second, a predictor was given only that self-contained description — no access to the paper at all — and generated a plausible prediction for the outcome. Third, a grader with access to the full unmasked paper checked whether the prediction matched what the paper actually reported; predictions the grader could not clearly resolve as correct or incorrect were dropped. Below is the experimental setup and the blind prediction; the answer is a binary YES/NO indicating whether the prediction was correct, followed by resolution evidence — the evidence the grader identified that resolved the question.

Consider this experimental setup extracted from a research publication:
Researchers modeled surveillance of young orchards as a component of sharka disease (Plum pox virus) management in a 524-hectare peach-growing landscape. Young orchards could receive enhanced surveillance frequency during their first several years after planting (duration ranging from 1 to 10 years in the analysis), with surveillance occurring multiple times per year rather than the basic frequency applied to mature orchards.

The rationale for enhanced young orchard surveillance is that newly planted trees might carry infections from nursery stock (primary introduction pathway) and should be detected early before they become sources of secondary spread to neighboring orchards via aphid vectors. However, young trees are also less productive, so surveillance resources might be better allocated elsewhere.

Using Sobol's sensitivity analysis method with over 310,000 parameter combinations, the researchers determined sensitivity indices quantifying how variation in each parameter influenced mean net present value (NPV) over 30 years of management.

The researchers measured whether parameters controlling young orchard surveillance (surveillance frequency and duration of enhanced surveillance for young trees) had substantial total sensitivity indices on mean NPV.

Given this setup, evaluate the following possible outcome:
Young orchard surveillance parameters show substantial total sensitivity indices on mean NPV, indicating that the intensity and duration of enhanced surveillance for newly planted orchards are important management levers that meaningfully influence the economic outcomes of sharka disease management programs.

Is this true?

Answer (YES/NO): NO